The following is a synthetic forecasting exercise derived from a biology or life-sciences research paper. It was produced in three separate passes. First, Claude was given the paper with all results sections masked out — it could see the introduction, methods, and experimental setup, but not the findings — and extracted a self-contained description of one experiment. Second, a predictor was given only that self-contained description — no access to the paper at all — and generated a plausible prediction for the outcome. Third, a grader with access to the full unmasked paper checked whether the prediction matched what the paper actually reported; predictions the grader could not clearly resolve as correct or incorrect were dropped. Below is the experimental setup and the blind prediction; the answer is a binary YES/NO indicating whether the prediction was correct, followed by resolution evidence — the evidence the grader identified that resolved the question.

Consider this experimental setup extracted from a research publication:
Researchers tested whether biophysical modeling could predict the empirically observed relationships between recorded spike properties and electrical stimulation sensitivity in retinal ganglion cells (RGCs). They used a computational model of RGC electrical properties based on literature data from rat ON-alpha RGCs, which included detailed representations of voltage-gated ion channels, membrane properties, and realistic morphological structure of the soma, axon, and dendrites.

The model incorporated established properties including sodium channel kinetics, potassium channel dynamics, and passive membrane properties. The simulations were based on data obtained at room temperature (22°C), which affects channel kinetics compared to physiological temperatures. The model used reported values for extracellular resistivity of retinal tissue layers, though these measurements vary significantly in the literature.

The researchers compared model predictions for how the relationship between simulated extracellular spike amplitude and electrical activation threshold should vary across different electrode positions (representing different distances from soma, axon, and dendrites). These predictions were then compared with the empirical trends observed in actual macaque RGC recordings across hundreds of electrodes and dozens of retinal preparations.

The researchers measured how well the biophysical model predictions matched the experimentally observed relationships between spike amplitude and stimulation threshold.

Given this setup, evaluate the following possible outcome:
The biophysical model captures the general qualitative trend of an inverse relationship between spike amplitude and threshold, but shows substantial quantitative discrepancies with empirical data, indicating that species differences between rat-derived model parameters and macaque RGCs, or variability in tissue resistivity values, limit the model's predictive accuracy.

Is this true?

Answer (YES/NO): YES